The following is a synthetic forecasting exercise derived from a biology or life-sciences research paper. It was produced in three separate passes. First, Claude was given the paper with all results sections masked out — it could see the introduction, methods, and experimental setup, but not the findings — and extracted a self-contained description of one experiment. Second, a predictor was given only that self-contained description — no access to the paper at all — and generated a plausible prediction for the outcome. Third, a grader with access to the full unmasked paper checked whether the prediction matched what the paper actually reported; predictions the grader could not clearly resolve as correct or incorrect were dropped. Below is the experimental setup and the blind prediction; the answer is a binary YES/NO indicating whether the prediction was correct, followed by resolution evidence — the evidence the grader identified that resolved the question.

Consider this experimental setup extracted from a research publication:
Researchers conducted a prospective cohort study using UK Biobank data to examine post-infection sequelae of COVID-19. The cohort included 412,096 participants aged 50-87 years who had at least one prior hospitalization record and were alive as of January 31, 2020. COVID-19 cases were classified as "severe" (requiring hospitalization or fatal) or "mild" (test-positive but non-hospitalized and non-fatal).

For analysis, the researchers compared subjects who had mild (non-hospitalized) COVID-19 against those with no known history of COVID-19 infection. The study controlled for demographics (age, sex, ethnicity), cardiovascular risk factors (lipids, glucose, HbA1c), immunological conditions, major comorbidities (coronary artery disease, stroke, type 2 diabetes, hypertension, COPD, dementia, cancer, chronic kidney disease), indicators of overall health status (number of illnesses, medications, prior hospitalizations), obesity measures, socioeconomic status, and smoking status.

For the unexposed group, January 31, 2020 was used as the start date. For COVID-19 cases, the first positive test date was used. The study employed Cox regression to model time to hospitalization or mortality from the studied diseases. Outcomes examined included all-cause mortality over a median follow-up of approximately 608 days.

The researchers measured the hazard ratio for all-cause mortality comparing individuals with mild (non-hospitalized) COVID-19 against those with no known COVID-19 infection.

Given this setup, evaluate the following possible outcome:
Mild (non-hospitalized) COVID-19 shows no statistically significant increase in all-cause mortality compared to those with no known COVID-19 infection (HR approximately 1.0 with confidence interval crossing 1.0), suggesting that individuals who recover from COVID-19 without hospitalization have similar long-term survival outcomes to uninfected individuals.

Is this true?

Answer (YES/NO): NO